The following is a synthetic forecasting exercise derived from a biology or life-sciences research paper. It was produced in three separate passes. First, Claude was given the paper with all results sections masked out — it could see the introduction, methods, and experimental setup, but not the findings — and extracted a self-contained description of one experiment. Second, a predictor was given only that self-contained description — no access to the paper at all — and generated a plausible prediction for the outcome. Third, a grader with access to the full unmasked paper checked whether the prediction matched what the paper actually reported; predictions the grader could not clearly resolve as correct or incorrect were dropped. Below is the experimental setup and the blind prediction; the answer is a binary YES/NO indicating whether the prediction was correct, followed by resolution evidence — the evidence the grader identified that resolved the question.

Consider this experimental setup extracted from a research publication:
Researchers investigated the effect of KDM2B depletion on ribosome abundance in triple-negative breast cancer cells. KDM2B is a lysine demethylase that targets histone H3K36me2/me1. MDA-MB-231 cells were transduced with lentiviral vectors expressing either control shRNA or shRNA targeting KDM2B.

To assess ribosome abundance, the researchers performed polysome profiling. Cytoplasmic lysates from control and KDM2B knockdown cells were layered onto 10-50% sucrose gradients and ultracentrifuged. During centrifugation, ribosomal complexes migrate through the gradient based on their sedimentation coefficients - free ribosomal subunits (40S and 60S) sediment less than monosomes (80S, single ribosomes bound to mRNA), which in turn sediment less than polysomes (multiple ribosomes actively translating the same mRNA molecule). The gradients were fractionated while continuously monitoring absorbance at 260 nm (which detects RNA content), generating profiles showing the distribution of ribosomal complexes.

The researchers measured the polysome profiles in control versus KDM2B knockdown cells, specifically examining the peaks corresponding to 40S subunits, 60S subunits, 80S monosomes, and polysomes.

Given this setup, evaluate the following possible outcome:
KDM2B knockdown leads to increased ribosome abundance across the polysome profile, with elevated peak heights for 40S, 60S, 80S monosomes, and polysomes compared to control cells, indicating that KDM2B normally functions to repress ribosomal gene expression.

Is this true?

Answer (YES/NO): NO